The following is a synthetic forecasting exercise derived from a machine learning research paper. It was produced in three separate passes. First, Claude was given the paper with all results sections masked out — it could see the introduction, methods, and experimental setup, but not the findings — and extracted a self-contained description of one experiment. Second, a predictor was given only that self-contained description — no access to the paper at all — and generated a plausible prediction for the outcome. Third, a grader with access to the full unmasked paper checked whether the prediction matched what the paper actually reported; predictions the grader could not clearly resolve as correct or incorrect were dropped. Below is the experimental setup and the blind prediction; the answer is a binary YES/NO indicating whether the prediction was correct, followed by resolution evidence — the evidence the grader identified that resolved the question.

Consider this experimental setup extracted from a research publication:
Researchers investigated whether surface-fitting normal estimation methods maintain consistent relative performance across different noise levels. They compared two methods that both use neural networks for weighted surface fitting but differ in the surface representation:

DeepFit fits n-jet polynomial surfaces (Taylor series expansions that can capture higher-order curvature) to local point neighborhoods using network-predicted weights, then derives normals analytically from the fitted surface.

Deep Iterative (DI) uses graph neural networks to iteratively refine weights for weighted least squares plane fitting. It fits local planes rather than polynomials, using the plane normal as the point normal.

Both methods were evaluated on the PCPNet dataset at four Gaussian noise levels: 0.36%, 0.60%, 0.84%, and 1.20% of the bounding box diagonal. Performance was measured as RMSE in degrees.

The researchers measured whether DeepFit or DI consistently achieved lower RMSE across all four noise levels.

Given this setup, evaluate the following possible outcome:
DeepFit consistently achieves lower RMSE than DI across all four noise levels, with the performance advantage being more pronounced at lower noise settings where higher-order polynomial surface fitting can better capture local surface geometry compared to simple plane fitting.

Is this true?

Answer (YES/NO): NO